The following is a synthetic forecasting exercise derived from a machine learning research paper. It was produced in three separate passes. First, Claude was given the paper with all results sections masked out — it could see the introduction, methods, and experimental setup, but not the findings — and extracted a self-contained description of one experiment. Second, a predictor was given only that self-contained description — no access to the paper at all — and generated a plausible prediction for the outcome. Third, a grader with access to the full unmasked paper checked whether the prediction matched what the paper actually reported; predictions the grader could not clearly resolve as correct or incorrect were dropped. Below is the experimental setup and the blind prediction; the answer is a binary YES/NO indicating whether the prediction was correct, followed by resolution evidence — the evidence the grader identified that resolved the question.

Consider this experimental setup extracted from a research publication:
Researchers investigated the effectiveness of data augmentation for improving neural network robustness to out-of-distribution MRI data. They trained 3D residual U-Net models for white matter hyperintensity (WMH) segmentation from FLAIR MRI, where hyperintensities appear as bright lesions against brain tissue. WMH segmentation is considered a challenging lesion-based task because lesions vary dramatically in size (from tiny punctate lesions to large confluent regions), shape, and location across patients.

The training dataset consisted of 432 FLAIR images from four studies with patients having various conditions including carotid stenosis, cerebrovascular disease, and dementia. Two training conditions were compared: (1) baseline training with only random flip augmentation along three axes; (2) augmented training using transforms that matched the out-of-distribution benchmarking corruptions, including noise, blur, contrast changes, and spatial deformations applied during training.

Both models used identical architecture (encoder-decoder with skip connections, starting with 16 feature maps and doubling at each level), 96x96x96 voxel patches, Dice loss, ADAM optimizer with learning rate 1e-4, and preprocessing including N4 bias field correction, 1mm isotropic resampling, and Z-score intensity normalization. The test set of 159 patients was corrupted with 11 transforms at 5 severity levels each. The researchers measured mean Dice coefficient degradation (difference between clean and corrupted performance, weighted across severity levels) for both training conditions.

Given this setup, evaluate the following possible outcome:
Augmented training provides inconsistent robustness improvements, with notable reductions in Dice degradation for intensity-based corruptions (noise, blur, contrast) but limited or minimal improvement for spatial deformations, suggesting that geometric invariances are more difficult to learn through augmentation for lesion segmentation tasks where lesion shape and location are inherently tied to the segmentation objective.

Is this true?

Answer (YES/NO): NO